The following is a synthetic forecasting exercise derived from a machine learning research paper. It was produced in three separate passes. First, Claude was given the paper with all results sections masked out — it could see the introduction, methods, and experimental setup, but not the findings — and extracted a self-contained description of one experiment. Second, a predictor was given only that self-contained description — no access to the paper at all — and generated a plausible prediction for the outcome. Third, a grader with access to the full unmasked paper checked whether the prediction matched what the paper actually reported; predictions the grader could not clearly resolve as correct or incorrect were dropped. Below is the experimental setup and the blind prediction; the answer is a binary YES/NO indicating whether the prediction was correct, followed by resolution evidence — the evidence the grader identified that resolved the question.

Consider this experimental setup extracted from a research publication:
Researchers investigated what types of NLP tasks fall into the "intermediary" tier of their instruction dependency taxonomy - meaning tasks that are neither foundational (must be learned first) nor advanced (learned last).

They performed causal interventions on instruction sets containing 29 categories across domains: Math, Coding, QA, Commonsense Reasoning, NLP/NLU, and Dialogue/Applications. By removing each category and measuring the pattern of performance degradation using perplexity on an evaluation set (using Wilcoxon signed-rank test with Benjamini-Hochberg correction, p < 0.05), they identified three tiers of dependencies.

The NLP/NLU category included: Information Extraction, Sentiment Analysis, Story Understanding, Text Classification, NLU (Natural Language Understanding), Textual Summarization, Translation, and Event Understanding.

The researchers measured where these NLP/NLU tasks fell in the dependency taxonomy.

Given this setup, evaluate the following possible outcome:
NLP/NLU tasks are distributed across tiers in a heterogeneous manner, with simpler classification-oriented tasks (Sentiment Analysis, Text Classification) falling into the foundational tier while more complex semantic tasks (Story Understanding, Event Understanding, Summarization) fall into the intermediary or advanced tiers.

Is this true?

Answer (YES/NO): NO